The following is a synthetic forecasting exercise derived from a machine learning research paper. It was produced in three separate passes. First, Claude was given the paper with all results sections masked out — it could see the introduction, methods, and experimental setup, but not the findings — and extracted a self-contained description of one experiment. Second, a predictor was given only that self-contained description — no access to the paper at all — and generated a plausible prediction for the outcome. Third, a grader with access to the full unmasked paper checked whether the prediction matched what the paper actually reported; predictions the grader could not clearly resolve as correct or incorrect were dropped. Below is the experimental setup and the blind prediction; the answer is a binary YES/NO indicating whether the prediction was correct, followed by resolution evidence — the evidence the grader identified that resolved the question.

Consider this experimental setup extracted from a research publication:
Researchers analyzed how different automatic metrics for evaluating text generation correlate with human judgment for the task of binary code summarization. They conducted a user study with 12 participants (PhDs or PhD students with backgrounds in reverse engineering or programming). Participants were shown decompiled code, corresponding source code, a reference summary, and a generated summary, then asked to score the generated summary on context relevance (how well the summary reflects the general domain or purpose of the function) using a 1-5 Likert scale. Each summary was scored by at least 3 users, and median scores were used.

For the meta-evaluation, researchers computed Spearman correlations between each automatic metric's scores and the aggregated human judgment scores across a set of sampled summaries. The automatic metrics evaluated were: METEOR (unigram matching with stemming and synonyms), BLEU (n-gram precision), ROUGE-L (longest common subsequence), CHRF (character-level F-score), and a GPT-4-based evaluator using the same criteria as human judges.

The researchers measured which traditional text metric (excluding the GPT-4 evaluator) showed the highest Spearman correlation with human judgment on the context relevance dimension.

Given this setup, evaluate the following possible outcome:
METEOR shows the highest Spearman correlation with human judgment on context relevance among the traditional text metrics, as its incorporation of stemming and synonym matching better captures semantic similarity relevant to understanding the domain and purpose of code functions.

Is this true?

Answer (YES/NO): NO